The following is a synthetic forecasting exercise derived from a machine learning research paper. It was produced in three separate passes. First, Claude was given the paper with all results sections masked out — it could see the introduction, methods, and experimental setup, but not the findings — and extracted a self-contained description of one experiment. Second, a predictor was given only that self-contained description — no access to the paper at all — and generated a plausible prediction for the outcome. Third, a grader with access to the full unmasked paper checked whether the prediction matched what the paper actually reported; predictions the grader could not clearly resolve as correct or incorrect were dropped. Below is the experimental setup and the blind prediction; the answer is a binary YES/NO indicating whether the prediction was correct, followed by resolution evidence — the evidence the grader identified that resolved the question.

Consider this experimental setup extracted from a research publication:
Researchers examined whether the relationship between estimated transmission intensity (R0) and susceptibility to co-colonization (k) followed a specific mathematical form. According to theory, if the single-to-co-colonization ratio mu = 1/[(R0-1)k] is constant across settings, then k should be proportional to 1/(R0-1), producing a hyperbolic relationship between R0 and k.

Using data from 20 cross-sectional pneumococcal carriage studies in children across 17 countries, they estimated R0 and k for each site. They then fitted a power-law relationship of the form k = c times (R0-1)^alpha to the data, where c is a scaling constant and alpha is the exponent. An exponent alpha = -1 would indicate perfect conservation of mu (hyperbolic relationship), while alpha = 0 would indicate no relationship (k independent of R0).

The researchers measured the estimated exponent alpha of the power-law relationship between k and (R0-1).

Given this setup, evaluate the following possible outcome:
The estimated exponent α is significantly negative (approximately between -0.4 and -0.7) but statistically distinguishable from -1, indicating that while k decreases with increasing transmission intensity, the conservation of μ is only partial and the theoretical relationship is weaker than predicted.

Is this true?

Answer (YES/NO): NO